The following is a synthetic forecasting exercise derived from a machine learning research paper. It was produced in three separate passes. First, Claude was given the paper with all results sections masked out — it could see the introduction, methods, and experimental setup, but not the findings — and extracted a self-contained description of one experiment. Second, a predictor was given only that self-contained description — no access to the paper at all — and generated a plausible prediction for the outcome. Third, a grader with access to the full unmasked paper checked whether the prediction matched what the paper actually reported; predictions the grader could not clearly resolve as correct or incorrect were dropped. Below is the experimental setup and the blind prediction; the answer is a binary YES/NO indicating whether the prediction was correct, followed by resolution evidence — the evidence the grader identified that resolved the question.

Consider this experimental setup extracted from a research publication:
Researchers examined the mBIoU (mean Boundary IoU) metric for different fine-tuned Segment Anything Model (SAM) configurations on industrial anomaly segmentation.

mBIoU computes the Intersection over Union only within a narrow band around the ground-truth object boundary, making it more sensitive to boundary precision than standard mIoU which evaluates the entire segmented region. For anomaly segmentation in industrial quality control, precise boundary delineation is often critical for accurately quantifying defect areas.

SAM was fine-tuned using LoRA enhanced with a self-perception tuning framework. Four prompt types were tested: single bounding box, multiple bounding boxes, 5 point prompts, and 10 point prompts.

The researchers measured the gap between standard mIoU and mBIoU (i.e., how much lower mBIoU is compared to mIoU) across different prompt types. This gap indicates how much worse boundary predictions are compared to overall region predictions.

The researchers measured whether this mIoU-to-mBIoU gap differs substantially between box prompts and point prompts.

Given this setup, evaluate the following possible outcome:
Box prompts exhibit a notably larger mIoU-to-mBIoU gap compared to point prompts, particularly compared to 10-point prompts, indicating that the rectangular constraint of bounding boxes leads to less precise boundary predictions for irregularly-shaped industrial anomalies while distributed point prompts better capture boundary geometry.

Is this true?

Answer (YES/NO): NO